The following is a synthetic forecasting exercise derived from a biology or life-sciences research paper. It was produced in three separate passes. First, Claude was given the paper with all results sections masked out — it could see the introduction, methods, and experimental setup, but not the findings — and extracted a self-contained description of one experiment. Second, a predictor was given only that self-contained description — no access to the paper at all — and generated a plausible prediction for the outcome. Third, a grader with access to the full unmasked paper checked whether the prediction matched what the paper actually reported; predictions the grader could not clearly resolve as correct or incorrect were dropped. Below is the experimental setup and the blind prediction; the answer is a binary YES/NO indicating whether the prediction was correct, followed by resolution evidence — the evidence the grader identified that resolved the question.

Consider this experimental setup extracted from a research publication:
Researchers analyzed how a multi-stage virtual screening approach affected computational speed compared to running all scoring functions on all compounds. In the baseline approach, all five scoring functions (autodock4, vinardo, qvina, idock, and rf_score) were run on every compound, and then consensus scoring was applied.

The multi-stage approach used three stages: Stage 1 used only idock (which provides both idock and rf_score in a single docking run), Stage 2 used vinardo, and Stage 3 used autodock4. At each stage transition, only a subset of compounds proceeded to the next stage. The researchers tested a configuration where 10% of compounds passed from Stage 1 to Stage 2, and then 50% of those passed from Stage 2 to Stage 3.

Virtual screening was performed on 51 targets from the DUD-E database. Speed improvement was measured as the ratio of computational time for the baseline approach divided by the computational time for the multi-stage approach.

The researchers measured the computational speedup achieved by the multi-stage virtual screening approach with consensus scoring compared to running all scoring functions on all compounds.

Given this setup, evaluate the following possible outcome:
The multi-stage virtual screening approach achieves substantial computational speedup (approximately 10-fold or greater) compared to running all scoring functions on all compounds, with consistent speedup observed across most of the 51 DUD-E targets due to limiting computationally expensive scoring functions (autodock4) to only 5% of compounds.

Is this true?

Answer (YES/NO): NO